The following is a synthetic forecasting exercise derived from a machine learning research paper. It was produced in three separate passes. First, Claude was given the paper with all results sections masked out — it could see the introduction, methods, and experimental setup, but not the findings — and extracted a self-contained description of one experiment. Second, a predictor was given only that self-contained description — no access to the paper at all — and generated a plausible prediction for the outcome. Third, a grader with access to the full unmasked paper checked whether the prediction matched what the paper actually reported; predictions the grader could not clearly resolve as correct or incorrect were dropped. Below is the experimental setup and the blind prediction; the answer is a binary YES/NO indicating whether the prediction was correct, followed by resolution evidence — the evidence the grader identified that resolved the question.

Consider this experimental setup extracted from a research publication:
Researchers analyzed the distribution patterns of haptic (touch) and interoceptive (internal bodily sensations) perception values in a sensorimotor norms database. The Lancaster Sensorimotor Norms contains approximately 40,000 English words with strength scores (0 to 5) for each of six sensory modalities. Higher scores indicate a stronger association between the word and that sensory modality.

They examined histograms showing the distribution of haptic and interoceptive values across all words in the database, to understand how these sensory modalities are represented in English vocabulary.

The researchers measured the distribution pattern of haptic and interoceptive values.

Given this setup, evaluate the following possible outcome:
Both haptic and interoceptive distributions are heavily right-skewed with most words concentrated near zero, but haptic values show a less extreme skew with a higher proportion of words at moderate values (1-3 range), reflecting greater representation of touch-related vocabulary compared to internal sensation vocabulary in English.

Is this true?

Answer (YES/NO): NO